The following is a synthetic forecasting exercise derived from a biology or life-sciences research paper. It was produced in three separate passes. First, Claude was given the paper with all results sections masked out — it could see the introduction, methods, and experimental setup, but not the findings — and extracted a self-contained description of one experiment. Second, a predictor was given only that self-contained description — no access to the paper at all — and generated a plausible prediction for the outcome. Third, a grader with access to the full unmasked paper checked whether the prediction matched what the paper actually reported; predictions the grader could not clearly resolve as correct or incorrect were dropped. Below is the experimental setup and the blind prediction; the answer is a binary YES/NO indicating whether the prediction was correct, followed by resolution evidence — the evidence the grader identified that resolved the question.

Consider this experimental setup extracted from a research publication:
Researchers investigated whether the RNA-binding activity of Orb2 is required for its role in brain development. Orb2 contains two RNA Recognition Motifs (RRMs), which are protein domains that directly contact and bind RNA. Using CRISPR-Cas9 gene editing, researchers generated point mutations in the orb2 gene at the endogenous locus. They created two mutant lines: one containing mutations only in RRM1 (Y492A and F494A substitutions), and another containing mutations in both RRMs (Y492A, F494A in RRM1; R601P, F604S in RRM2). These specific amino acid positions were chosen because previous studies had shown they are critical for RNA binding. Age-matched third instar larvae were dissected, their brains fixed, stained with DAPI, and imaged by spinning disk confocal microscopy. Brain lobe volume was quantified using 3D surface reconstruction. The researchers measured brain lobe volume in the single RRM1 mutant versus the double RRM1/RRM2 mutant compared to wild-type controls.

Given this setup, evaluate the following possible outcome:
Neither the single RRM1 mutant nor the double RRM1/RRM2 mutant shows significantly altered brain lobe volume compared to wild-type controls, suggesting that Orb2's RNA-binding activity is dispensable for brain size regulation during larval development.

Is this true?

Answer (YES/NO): NO